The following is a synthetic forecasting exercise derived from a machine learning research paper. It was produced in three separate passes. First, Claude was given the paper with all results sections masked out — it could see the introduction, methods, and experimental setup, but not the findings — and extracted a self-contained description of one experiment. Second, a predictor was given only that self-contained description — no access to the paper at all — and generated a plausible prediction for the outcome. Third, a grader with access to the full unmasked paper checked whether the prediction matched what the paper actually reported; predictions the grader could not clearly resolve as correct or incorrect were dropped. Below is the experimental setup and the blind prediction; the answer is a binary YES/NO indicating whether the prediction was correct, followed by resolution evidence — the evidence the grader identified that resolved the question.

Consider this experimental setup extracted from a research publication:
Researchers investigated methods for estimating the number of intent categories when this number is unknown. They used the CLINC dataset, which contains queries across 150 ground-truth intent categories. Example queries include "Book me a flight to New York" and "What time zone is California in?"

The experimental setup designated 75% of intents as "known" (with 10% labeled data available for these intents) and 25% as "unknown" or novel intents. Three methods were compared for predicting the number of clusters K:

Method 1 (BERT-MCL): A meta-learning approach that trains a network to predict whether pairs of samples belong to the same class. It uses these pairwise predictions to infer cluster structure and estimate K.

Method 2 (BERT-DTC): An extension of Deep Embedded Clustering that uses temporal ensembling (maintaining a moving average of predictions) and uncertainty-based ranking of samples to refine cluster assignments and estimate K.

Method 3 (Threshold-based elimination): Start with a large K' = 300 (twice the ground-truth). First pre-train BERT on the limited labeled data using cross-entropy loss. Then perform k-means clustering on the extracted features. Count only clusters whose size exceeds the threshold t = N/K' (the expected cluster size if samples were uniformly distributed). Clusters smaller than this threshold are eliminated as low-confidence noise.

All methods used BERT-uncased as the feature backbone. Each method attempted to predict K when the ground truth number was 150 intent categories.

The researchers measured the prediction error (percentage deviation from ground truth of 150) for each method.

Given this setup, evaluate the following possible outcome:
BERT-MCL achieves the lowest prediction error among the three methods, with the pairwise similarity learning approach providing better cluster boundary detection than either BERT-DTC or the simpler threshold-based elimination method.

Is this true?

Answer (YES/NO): NO